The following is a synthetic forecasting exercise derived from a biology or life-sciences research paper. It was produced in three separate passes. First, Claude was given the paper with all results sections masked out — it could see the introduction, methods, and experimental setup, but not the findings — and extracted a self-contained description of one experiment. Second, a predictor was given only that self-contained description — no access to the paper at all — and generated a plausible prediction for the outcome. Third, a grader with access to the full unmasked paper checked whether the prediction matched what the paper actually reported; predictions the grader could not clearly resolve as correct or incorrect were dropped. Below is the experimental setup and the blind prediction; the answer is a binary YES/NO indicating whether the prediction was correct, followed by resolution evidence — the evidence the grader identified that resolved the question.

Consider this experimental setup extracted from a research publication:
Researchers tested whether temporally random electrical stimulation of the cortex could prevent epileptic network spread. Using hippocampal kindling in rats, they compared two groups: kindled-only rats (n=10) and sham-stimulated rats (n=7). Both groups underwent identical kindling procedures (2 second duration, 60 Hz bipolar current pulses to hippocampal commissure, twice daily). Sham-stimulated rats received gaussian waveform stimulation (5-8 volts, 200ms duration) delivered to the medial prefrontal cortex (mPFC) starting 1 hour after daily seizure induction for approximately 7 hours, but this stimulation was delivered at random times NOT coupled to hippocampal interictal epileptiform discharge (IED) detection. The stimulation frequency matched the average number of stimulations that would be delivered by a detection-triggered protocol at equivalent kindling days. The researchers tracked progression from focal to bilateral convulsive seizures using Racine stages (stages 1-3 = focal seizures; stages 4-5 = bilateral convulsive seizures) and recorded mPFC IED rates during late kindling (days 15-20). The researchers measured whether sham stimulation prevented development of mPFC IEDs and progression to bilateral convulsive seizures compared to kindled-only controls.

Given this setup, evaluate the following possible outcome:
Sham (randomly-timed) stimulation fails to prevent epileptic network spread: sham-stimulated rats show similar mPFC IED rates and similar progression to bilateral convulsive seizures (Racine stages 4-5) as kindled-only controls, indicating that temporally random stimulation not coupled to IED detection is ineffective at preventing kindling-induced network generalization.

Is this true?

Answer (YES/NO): NO